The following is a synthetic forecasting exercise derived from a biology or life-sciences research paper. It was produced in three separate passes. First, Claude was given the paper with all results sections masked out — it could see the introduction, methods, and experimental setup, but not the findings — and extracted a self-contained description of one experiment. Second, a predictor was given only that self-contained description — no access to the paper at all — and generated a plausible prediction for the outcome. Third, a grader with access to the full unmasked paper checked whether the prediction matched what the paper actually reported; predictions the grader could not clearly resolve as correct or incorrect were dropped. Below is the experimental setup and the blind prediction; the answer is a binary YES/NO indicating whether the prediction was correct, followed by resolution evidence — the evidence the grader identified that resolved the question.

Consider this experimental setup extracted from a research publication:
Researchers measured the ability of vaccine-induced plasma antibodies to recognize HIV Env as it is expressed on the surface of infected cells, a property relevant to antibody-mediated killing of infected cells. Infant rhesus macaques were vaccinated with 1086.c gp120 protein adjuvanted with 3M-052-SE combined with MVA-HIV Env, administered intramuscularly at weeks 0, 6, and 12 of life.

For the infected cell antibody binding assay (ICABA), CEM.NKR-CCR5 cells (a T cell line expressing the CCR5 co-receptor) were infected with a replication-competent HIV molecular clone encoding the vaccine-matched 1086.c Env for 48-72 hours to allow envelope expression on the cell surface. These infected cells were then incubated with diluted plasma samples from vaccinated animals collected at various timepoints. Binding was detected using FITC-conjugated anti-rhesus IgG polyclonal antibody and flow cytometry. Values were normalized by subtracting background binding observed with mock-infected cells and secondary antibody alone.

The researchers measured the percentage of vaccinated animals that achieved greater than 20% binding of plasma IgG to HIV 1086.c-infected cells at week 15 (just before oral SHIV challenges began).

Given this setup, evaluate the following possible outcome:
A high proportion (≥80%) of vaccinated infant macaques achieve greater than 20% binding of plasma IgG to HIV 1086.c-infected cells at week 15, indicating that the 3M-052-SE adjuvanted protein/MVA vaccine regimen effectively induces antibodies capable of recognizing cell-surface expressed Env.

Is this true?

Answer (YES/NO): YES